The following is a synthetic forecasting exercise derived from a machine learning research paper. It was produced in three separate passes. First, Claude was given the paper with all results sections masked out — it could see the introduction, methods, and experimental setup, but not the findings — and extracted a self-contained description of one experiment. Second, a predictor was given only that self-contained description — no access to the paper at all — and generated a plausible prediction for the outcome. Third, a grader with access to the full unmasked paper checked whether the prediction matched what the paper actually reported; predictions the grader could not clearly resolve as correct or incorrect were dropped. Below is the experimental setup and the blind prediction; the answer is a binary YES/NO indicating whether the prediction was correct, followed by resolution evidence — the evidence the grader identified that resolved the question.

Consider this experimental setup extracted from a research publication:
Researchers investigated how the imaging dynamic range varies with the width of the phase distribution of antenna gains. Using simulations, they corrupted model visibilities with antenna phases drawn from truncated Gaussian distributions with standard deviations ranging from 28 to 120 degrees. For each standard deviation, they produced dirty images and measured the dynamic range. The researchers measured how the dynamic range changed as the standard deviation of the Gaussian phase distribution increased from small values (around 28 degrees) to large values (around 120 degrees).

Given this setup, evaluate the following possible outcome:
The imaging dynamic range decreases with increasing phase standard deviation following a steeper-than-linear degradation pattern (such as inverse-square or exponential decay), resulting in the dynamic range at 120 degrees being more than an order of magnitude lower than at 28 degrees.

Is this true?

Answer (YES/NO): NO